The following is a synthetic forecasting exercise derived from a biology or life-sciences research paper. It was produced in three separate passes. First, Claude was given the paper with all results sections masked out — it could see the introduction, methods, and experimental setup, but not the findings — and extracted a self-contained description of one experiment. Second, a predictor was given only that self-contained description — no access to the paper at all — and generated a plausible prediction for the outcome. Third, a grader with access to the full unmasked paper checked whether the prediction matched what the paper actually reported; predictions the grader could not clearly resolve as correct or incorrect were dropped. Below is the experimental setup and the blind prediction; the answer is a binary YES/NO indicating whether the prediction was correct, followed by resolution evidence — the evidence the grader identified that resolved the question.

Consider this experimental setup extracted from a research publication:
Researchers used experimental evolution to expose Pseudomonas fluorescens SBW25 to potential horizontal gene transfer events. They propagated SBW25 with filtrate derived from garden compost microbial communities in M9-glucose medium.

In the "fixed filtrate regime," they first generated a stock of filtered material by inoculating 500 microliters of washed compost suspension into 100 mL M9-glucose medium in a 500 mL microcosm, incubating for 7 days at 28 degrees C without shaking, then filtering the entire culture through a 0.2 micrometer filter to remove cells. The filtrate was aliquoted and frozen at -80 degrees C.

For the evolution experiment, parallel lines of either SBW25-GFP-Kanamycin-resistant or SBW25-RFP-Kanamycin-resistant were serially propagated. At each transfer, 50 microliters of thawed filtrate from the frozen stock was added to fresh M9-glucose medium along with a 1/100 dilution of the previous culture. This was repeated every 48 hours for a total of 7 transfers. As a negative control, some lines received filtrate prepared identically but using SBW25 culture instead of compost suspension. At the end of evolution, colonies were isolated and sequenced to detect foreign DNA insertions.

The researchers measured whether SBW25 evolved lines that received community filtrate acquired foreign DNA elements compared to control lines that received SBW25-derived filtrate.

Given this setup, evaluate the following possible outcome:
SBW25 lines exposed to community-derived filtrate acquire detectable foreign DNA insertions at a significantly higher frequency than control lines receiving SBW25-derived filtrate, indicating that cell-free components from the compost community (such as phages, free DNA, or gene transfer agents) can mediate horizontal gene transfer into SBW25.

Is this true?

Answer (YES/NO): YES